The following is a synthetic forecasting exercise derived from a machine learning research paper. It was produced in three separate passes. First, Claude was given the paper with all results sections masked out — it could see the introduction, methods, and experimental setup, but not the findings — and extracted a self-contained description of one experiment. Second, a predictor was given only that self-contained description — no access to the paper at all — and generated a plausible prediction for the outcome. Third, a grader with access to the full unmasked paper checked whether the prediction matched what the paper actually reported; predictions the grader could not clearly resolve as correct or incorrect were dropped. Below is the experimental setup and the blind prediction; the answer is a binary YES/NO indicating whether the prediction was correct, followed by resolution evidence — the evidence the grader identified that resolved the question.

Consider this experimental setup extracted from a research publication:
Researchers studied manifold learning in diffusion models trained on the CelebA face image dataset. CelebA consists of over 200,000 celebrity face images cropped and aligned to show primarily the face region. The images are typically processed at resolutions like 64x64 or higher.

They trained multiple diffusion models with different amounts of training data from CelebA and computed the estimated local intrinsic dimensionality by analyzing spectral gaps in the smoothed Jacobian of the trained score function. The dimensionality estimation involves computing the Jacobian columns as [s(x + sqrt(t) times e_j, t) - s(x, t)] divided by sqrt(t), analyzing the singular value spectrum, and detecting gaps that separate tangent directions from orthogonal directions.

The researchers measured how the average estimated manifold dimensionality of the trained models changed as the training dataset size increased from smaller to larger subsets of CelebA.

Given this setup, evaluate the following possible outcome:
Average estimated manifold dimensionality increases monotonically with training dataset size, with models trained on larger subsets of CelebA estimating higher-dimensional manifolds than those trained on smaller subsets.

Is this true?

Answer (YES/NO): NO